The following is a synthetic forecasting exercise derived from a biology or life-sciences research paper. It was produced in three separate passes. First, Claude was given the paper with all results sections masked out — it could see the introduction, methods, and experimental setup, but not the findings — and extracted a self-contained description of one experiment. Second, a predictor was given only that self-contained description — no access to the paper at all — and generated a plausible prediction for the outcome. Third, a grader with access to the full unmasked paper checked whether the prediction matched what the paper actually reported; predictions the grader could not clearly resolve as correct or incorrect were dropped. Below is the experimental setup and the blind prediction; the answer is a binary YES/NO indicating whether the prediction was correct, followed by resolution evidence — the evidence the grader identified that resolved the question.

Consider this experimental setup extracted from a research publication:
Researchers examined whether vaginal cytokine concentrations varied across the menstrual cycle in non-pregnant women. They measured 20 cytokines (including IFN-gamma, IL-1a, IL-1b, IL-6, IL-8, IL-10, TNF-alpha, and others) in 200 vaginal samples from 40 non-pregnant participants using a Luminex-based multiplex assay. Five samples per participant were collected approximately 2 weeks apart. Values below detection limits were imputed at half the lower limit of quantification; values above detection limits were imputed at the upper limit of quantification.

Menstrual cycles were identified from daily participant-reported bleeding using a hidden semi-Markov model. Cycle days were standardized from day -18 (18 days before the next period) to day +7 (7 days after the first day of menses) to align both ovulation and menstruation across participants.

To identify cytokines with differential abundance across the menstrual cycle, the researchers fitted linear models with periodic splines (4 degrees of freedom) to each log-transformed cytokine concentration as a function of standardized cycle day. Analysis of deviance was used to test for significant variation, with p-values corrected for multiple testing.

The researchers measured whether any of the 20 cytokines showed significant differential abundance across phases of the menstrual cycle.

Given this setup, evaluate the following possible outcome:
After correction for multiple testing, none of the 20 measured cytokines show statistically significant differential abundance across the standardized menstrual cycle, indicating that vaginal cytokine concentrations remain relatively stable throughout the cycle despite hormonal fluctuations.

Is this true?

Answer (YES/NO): NO